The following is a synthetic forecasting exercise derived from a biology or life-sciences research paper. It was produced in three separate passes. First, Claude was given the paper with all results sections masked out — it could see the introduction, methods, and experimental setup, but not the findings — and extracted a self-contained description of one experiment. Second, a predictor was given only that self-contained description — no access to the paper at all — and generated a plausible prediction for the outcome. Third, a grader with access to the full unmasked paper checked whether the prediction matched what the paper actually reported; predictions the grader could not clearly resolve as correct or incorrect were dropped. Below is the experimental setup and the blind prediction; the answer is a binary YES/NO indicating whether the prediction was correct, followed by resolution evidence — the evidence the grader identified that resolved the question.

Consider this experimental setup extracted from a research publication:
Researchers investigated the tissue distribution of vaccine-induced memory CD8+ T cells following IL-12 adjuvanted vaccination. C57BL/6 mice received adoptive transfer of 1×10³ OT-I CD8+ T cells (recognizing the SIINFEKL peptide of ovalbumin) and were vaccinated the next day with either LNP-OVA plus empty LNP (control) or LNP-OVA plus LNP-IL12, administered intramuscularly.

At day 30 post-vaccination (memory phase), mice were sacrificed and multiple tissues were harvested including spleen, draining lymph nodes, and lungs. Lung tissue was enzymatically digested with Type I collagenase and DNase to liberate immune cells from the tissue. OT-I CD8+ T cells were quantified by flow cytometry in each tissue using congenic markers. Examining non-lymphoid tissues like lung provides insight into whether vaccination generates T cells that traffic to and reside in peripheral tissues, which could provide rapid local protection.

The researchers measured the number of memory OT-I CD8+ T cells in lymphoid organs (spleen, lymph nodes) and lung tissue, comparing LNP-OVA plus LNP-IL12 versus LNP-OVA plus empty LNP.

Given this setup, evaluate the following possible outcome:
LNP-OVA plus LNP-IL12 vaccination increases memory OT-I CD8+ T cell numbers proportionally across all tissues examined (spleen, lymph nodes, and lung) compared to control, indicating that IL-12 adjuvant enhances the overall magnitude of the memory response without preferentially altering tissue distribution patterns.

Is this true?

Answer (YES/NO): NO